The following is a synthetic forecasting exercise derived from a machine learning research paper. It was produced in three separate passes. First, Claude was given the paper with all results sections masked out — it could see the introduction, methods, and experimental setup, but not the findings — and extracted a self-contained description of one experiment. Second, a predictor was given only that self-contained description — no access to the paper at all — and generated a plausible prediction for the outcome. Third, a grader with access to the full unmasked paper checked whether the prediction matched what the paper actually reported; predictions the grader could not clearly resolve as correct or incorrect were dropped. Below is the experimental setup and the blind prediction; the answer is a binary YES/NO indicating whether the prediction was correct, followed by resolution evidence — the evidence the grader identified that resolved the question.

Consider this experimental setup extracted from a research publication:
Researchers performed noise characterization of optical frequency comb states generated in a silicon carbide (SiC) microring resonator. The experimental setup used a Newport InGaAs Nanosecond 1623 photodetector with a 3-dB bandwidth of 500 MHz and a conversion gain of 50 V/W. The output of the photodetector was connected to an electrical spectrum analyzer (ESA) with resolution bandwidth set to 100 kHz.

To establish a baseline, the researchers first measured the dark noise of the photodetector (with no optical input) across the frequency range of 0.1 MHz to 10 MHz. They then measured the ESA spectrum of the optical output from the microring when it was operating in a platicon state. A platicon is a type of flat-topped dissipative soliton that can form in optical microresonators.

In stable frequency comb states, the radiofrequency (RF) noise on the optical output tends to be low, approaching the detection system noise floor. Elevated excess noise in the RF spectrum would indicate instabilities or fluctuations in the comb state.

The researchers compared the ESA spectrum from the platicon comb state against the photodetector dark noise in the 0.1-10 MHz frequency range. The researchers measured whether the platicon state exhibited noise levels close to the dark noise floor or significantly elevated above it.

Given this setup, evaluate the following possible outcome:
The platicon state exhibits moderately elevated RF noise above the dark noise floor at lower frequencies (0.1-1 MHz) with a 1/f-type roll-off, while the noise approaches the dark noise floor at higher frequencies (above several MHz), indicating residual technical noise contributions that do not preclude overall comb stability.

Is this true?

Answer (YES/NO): NO